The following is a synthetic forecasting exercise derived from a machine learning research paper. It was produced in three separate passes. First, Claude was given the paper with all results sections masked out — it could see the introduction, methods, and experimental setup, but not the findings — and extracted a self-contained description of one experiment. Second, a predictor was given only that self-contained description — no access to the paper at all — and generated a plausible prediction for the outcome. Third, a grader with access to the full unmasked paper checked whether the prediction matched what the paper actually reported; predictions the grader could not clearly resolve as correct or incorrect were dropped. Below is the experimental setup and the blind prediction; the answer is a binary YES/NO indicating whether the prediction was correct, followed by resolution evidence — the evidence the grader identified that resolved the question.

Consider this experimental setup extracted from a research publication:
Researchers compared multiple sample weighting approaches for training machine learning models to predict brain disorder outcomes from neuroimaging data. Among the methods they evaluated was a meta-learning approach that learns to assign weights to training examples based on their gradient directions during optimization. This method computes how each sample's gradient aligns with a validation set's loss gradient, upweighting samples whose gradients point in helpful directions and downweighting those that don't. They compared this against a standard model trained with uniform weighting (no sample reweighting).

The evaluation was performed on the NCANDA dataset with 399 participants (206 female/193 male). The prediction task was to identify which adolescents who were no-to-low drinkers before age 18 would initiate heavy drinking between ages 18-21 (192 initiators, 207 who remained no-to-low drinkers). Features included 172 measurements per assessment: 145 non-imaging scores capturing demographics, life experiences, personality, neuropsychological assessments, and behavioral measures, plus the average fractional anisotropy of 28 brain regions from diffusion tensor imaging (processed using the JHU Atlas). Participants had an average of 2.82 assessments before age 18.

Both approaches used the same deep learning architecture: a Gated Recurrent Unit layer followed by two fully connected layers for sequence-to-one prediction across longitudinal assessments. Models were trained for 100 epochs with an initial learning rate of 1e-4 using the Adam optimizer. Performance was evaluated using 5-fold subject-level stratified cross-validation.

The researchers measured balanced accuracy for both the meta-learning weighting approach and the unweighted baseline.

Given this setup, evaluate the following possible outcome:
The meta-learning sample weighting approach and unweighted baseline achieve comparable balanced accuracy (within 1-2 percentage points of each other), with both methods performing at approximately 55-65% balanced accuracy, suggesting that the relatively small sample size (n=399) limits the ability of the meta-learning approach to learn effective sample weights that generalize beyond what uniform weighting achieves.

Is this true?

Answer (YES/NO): YES